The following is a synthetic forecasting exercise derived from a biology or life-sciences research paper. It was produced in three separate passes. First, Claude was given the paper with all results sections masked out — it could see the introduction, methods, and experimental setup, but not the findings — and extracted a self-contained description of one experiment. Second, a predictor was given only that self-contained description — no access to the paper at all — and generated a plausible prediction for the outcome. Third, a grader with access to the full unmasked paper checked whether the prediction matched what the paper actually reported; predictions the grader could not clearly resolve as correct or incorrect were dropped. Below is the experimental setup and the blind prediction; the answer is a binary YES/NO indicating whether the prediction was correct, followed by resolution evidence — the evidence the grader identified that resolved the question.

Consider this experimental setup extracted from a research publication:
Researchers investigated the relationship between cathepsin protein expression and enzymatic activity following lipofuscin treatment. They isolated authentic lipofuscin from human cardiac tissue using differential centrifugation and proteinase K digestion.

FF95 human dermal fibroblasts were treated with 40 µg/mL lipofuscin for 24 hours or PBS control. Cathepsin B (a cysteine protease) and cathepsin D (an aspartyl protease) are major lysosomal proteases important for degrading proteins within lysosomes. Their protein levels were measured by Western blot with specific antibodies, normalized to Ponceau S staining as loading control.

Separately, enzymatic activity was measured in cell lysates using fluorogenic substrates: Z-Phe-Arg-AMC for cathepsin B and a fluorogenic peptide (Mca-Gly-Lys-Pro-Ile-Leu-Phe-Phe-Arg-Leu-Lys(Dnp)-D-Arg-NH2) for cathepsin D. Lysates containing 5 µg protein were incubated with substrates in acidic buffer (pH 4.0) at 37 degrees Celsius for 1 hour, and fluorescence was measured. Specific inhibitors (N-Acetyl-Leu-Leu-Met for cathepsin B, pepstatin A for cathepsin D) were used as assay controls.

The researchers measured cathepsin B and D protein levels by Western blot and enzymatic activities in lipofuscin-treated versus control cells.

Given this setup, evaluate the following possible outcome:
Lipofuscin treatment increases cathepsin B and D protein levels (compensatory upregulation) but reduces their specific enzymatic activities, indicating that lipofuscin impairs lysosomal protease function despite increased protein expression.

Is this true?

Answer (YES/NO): NO